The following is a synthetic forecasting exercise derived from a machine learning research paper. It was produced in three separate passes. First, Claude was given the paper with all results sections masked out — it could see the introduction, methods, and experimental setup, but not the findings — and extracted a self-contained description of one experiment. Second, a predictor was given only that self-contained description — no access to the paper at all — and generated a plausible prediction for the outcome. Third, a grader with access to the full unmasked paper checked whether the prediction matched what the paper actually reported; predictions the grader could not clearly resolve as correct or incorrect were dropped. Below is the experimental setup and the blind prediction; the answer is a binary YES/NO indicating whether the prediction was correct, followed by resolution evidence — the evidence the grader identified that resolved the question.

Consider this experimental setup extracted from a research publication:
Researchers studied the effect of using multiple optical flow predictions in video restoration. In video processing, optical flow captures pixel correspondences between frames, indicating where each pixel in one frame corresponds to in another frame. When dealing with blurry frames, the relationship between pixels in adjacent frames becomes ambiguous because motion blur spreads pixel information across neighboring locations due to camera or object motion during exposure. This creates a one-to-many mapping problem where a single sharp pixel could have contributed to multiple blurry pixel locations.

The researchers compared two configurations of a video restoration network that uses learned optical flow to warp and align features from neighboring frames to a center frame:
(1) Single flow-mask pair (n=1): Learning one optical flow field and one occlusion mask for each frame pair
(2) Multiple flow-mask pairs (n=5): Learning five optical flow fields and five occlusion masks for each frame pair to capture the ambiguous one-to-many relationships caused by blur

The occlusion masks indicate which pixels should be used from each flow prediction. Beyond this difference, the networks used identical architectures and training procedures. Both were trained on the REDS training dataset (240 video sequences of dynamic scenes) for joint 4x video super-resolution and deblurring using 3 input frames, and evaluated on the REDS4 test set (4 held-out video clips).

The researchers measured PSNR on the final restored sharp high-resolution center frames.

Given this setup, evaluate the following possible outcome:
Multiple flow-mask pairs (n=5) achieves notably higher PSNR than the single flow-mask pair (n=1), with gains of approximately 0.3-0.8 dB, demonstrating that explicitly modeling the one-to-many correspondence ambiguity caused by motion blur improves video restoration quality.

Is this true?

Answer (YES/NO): YES